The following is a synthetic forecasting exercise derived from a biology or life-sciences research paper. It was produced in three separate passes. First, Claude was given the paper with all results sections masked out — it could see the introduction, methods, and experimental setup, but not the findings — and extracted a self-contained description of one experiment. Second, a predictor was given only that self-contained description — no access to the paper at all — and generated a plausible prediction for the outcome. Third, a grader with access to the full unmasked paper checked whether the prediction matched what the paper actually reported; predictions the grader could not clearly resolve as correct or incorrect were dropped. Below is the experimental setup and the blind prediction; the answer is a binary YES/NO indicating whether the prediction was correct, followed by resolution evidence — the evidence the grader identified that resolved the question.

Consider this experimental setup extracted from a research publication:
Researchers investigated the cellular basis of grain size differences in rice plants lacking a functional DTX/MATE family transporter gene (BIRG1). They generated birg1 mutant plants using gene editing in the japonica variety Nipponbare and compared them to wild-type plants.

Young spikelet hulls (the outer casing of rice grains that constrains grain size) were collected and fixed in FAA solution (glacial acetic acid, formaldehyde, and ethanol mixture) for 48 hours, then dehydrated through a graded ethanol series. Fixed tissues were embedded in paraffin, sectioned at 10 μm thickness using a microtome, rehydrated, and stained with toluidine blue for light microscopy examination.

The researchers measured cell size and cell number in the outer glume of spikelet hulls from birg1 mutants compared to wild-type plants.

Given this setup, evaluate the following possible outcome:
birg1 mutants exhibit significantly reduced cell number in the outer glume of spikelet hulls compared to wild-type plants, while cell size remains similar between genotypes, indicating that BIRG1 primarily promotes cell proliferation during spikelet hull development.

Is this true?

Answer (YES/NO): NO